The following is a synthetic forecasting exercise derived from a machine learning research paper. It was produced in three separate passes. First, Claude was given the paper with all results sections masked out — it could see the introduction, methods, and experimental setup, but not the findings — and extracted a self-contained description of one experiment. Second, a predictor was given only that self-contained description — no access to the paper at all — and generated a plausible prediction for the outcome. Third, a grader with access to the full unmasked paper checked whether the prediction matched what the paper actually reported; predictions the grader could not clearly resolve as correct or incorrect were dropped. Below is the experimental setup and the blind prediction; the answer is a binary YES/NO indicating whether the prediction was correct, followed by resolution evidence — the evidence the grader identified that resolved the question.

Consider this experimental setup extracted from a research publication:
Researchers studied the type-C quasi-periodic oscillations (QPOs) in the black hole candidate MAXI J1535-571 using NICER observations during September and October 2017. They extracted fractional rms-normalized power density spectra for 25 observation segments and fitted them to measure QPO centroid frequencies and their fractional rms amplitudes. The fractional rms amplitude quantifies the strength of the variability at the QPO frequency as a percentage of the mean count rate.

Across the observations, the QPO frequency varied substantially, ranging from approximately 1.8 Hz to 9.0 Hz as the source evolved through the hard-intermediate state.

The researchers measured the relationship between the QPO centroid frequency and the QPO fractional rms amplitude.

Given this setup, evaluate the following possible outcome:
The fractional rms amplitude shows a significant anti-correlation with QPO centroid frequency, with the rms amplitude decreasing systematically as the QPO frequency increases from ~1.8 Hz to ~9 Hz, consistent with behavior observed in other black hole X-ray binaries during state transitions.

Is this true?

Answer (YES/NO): YES